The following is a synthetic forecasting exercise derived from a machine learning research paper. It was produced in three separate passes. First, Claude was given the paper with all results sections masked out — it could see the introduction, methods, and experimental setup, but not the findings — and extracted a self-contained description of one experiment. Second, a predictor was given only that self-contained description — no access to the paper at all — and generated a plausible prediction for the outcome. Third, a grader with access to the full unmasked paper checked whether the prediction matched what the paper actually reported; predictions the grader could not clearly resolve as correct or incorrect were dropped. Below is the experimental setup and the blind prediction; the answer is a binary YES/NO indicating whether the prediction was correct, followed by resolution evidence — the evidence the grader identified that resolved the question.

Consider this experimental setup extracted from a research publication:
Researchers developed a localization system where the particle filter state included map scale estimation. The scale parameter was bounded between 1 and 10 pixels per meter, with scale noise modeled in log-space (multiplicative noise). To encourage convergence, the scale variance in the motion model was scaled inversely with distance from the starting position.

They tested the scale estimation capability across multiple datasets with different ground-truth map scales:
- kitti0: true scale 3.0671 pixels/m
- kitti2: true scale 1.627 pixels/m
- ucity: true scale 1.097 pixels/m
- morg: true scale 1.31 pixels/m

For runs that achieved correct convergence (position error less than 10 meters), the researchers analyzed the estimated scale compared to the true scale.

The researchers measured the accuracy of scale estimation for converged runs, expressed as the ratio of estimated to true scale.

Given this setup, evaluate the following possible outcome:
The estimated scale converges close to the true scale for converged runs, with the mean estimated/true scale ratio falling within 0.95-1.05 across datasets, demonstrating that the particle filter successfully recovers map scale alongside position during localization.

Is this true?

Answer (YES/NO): YES